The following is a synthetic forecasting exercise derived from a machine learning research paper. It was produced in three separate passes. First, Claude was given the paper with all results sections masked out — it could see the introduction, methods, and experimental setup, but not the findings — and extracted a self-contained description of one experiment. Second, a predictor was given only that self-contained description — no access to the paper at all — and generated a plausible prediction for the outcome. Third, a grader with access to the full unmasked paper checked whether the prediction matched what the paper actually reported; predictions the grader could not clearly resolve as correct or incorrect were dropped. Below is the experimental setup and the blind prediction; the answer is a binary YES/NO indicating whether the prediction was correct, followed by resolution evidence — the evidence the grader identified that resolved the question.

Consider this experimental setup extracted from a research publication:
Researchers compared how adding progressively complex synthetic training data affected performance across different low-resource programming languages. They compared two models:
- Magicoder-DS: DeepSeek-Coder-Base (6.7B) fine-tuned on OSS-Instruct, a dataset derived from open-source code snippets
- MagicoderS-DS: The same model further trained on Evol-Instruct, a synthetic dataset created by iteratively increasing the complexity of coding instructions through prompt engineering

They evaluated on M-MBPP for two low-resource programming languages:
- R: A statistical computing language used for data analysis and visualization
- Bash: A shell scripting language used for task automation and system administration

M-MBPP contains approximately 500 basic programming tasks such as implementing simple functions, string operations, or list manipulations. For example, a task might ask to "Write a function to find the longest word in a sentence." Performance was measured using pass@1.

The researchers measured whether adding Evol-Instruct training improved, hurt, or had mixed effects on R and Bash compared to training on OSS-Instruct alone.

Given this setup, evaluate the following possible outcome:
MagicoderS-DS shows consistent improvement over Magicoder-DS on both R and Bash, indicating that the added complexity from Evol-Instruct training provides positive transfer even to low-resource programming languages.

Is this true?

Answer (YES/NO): NO